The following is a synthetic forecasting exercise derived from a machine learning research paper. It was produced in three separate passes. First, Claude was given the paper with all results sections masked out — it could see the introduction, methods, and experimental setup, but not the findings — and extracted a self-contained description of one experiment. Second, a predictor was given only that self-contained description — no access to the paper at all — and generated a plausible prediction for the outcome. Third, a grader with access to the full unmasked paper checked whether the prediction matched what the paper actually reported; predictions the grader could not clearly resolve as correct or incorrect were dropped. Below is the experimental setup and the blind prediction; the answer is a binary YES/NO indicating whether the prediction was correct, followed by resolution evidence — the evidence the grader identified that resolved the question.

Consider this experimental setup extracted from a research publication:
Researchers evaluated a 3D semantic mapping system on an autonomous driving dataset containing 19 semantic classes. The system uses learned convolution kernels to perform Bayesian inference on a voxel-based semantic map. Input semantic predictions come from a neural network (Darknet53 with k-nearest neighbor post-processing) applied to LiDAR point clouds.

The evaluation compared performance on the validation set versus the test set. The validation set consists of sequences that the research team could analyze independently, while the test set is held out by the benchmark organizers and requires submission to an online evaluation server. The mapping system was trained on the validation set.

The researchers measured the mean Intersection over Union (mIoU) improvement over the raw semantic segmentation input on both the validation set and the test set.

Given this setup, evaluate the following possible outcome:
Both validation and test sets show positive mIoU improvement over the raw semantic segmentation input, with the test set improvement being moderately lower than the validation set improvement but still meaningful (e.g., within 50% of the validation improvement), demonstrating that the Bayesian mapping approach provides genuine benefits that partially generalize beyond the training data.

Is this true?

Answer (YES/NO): YES